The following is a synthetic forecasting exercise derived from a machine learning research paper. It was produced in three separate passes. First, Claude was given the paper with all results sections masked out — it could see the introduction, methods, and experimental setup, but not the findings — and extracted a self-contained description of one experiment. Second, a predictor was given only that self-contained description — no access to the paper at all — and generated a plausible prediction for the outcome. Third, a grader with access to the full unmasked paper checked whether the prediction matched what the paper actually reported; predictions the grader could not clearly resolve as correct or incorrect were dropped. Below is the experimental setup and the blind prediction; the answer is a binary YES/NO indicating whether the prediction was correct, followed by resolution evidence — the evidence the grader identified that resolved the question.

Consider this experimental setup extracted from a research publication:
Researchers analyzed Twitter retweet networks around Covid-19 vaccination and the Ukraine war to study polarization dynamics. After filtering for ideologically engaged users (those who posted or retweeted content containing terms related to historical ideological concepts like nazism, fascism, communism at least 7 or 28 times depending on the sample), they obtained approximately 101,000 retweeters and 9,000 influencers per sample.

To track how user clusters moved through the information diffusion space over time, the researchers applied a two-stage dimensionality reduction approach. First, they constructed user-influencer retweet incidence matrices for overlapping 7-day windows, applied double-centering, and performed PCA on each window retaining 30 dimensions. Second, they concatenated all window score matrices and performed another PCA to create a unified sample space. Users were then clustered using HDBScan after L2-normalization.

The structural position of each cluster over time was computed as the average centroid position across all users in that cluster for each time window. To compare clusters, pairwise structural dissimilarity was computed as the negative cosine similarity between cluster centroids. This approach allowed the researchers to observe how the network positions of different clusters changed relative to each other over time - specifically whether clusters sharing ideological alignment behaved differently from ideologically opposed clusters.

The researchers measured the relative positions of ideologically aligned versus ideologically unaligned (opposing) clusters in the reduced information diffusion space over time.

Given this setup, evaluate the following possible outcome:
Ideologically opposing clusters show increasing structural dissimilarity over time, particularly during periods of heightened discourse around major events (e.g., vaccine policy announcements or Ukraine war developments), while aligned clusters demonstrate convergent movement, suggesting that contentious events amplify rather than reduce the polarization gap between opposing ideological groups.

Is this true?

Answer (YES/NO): NO